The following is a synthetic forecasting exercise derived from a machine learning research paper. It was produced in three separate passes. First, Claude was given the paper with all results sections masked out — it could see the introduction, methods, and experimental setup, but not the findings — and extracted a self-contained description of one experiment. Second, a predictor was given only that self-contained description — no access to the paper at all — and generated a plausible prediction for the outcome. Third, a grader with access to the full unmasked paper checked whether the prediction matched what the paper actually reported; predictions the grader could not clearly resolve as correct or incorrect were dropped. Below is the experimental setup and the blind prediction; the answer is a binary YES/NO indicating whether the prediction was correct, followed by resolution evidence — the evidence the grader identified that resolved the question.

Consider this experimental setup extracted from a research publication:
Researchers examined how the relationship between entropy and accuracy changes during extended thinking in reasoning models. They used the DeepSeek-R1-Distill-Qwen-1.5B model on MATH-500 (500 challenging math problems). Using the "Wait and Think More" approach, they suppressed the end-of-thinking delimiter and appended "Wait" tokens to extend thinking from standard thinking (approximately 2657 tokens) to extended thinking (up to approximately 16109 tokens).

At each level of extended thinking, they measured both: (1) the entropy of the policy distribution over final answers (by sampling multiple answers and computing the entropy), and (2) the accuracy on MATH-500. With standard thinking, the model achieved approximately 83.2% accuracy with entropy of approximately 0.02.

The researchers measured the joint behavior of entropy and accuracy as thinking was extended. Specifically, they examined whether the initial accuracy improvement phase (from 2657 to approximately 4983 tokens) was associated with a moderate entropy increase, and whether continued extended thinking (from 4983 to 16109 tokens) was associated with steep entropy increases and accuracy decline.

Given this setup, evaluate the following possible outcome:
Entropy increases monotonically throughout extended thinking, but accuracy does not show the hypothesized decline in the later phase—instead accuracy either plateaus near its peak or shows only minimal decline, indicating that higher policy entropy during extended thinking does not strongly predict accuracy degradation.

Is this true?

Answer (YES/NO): NO